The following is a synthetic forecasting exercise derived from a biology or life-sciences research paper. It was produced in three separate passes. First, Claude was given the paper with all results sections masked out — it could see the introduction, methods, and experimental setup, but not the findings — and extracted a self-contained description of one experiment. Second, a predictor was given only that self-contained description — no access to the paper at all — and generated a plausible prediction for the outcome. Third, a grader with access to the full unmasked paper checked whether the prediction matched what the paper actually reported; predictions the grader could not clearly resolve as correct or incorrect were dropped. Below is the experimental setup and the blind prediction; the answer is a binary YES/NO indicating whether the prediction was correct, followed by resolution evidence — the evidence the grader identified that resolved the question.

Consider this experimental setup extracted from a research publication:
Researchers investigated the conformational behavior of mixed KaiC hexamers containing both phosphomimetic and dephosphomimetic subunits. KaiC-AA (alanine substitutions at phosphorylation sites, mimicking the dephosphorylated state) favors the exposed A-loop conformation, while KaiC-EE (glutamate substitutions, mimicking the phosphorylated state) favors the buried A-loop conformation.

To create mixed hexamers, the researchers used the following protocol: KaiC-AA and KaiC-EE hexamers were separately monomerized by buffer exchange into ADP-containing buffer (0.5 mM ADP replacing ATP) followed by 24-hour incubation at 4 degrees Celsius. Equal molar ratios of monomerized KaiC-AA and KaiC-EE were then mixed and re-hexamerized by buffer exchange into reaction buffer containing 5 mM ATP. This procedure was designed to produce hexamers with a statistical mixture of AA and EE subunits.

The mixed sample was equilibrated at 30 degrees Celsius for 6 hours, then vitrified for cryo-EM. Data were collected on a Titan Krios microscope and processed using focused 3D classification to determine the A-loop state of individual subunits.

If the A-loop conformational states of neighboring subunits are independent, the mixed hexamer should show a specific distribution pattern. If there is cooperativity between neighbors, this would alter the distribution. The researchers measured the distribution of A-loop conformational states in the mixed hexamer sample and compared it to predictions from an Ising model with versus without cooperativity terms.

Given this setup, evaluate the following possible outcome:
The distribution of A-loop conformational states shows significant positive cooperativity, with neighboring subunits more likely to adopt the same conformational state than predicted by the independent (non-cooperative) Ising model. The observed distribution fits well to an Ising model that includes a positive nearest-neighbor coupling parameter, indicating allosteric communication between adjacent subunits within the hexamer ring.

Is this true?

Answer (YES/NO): YES